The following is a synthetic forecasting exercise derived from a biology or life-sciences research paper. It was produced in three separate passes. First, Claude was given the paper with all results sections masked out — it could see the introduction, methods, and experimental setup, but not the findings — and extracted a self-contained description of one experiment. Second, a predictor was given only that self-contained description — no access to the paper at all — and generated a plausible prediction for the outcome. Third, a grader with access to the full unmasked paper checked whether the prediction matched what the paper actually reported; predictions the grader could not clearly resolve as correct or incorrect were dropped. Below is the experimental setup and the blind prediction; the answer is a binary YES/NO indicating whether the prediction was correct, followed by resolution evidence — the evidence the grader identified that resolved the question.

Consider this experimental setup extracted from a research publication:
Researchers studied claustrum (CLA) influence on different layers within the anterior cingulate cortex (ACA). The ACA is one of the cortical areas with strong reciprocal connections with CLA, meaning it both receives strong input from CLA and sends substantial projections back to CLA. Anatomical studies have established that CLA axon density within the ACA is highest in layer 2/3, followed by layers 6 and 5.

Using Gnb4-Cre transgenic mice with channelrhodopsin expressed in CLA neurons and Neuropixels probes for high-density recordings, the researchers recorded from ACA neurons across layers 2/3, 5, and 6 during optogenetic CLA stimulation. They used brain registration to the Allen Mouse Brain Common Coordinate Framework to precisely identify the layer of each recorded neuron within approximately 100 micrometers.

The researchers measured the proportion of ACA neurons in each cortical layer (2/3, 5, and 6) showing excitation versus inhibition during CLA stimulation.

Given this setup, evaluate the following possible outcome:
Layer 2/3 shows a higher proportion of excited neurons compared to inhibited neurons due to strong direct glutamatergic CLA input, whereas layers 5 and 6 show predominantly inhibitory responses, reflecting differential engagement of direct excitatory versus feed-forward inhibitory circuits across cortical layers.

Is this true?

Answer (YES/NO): NO